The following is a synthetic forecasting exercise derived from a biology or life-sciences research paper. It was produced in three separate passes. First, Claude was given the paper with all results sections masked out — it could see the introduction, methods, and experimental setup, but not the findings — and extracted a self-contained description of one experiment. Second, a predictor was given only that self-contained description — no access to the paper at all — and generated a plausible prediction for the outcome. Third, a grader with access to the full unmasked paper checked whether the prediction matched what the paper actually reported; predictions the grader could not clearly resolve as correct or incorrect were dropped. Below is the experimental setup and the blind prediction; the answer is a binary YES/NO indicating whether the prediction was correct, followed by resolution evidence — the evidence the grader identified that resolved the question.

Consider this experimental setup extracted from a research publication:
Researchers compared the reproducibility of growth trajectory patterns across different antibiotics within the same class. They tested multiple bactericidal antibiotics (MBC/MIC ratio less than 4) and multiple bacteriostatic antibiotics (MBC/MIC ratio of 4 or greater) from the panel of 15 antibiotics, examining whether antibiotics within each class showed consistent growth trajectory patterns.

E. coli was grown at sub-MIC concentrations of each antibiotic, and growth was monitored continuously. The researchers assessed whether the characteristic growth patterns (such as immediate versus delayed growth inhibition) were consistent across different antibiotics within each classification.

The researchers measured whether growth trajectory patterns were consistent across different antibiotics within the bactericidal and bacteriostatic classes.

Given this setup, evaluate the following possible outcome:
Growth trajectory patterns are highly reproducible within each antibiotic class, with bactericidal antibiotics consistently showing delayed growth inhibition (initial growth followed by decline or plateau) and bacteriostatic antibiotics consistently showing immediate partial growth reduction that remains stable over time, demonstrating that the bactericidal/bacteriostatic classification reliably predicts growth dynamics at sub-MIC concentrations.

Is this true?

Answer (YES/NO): YES